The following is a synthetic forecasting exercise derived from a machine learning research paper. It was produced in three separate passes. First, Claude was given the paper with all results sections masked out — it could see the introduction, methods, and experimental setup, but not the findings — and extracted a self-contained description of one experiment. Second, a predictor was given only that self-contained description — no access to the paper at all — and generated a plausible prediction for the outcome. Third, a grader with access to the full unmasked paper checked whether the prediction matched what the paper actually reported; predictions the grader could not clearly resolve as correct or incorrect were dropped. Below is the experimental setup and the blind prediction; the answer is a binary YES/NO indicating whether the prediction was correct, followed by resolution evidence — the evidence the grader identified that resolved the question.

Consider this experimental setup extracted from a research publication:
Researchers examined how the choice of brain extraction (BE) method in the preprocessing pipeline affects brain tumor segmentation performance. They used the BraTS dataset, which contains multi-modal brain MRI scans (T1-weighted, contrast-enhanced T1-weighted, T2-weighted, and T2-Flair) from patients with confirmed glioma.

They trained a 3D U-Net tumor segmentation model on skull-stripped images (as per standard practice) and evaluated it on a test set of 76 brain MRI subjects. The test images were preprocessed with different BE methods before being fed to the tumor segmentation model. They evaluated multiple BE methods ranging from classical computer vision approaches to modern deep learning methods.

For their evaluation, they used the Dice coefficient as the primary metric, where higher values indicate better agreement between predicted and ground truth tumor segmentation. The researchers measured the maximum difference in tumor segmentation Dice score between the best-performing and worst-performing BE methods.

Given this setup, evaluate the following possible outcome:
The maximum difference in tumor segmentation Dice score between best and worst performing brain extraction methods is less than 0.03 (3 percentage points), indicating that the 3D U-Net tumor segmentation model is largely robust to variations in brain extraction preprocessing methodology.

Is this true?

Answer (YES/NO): NO